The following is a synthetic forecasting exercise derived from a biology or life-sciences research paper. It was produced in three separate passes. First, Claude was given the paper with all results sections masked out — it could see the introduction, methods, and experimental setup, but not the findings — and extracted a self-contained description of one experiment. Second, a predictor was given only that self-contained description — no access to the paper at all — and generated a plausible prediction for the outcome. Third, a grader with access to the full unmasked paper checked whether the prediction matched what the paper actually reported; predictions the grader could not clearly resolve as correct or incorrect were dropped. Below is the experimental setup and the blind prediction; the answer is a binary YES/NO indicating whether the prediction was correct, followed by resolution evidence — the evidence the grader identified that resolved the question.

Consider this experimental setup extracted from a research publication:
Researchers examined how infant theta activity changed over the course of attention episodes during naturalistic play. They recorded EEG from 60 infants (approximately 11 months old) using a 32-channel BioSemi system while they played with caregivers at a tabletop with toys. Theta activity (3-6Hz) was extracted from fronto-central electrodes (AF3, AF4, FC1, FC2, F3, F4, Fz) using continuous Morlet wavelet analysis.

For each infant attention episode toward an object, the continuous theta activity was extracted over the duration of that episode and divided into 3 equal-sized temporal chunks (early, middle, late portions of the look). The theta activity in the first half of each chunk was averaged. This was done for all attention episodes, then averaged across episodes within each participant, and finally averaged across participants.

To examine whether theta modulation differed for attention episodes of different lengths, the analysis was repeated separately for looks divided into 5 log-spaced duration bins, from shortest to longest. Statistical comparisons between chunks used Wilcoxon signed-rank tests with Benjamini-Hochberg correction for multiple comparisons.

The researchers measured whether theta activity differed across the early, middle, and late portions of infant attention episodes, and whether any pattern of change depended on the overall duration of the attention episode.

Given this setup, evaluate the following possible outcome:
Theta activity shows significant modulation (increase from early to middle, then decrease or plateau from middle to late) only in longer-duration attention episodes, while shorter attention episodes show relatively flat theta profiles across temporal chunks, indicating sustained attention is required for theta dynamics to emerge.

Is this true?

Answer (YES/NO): NO